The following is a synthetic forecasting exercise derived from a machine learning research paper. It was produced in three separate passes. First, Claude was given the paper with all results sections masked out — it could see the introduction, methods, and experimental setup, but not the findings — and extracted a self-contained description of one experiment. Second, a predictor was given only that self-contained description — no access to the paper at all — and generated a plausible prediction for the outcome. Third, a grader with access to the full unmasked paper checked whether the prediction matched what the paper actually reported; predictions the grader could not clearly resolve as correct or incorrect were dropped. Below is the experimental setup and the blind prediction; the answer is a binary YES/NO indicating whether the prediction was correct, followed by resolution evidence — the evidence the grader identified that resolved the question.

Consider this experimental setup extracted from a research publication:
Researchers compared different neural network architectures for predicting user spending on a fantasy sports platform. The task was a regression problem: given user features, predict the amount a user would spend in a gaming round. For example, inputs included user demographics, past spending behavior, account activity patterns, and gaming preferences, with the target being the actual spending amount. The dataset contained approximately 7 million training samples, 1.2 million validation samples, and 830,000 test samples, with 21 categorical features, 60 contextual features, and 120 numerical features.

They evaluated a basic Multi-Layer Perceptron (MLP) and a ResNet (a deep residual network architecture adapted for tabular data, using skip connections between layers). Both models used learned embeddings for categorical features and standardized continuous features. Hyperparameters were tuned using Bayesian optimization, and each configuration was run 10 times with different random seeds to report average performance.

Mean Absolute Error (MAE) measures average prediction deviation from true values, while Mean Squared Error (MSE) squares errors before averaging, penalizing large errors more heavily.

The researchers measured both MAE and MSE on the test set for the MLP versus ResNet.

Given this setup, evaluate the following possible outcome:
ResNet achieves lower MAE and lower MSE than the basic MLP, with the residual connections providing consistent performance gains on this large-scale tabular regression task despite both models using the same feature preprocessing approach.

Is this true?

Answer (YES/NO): NO